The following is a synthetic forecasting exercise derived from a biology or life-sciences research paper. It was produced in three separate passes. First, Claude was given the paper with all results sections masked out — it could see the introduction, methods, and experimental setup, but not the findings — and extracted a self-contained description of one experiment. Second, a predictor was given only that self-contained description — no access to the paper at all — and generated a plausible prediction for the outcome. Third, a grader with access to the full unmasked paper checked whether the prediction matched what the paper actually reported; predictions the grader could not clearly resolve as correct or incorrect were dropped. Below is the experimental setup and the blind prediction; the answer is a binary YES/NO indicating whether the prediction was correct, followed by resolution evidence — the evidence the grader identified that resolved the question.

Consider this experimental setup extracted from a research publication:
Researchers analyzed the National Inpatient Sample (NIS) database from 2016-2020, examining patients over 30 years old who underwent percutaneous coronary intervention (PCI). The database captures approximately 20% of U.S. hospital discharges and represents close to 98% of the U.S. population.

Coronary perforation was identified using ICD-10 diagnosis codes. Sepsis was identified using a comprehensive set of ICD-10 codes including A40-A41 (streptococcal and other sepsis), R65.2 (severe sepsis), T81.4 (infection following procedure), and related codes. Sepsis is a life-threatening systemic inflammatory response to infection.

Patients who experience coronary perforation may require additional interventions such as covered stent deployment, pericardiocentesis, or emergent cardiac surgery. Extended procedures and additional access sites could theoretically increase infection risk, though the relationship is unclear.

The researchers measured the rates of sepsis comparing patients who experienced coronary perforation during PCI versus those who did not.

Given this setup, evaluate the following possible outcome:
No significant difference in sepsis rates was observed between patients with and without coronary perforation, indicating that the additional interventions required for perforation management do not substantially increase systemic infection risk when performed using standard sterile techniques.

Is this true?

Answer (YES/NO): NO